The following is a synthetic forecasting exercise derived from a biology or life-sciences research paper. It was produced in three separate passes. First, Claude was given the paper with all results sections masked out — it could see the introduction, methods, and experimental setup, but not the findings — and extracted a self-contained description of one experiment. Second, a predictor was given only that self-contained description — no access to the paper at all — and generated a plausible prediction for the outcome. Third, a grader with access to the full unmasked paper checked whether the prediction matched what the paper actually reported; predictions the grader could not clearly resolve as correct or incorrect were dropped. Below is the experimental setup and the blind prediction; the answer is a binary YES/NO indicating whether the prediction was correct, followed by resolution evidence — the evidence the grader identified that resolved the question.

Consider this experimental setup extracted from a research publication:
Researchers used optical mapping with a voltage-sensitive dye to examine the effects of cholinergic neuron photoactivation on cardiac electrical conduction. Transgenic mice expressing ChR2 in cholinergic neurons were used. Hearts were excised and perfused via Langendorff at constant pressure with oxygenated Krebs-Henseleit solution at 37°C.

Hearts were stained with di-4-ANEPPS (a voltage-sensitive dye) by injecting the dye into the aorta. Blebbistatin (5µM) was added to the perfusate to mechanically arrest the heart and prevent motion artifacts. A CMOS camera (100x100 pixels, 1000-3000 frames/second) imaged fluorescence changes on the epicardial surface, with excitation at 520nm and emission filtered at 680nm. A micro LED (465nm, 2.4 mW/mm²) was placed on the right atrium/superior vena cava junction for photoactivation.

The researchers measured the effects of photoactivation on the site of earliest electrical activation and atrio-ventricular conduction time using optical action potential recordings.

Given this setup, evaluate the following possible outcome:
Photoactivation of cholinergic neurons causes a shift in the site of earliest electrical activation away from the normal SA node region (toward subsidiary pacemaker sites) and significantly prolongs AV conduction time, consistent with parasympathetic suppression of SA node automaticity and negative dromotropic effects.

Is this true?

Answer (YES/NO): NO